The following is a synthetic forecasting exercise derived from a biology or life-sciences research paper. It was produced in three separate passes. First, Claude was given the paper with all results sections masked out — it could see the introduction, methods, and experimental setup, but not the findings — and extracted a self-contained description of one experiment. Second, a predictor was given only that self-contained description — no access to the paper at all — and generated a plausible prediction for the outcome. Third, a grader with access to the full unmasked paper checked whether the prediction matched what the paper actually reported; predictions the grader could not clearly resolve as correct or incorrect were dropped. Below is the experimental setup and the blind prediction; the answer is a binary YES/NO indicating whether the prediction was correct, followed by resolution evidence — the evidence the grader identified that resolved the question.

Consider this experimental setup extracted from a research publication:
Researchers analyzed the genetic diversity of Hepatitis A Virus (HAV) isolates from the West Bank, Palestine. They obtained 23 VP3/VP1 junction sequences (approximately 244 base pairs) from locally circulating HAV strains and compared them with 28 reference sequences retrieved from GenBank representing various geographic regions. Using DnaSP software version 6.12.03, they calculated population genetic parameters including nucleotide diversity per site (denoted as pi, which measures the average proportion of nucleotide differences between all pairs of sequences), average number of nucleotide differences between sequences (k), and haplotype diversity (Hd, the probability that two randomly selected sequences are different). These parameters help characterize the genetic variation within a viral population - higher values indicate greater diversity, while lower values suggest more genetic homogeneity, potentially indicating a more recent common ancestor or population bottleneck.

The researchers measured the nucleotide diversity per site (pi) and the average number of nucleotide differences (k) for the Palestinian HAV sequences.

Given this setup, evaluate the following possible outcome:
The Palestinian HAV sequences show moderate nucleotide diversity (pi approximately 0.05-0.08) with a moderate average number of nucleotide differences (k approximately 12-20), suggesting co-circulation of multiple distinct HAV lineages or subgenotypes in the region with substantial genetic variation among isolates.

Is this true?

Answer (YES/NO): NO